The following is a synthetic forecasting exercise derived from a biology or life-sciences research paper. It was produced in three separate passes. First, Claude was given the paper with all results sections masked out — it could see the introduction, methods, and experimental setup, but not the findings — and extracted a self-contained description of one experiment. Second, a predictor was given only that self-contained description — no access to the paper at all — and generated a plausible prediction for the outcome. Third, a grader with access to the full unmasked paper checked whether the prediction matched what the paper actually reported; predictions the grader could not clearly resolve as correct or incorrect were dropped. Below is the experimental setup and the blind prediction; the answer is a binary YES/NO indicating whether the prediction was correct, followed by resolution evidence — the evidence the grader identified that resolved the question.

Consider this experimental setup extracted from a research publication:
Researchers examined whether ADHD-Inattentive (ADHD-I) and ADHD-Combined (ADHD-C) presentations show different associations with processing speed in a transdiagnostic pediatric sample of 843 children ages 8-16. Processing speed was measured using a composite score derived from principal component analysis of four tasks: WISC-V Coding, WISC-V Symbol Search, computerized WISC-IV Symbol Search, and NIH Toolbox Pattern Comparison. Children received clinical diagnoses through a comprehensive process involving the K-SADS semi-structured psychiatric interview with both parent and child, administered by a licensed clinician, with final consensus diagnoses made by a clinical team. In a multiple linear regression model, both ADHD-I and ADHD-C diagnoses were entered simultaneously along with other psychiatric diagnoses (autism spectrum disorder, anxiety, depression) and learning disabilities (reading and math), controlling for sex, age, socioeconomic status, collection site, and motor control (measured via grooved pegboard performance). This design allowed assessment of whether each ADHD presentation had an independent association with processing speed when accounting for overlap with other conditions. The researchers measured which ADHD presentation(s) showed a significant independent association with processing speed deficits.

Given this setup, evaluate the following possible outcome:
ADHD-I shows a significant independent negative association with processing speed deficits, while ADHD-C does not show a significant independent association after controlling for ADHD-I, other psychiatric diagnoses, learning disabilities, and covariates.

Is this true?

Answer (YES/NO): NO